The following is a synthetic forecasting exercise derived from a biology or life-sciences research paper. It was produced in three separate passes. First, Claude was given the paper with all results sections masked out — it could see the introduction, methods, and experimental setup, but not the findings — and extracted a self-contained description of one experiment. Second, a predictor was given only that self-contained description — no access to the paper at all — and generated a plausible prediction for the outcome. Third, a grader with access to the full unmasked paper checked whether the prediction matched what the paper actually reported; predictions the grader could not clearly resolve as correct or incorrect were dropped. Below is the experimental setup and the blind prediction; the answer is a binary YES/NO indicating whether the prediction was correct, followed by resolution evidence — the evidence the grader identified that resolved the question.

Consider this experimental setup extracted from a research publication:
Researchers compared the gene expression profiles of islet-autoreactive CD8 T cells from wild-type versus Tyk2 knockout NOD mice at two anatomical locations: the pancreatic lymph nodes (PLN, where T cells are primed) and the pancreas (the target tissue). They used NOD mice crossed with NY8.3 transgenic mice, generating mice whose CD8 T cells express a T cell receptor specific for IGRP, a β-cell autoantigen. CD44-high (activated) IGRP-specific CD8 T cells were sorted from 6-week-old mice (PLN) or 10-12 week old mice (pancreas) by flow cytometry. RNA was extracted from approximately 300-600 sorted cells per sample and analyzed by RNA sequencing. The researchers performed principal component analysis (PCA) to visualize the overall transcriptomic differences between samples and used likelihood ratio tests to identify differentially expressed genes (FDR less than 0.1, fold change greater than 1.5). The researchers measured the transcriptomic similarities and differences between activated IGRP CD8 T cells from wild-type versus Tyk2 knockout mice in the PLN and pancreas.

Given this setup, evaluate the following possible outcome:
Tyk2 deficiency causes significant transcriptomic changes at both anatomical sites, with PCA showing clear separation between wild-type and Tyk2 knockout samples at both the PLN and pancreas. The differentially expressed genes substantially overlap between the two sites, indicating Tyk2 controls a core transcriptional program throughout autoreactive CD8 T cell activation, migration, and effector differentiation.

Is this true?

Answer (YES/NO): NO